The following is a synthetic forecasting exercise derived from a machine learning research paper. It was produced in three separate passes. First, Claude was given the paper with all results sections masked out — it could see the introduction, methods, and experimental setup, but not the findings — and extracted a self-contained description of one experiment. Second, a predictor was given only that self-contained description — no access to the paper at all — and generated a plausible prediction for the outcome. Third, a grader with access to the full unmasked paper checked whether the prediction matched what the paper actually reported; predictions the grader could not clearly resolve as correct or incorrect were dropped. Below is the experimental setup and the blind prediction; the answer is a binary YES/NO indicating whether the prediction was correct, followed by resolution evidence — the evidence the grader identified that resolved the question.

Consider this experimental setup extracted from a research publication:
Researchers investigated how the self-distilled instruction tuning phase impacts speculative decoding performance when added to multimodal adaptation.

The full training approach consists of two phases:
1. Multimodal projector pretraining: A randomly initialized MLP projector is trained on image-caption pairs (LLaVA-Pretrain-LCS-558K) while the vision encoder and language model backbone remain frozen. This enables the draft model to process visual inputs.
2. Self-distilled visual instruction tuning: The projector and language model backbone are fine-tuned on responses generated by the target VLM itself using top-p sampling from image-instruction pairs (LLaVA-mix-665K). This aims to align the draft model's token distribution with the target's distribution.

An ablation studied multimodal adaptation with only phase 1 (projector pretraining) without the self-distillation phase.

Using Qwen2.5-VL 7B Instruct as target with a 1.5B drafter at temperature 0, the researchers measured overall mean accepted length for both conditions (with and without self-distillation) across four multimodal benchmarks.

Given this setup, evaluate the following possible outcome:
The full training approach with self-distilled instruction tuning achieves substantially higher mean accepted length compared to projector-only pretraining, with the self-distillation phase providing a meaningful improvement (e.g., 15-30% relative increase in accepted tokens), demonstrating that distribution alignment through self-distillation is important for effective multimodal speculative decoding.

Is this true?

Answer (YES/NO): YES